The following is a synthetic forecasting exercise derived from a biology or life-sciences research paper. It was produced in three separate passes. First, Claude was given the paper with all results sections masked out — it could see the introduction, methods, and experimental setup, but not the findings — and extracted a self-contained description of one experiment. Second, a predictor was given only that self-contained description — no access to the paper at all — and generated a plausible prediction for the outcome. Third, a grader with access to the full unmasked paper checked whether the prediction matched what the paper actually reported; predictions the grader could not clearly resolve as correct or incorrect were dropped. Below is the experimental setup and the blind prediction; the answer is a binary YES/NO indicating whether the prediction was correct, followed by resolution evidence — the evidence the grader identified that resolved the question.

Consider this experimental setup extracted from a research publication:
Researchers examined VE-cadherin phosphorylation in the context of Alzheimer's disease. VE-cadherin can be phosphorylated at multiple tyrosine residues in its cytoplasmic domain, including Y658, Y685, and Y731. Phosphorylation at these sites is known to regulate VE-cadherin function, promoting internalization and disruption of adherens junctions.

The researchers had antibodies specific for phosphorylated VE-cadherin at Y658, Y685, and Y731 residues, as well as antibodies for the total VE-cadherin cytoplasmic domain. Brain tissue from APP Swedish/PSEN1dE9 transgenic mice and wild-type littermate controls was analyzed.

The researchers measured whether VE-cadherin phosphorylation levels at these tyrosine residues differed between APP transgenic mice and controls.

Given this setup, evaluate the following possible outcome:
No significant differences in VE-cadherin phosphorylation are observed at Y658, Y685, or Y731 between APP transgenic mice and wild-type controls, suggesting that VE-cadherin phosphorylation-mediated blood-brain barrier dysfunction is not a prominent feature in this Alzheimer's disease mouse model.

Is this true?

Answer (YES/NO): NO